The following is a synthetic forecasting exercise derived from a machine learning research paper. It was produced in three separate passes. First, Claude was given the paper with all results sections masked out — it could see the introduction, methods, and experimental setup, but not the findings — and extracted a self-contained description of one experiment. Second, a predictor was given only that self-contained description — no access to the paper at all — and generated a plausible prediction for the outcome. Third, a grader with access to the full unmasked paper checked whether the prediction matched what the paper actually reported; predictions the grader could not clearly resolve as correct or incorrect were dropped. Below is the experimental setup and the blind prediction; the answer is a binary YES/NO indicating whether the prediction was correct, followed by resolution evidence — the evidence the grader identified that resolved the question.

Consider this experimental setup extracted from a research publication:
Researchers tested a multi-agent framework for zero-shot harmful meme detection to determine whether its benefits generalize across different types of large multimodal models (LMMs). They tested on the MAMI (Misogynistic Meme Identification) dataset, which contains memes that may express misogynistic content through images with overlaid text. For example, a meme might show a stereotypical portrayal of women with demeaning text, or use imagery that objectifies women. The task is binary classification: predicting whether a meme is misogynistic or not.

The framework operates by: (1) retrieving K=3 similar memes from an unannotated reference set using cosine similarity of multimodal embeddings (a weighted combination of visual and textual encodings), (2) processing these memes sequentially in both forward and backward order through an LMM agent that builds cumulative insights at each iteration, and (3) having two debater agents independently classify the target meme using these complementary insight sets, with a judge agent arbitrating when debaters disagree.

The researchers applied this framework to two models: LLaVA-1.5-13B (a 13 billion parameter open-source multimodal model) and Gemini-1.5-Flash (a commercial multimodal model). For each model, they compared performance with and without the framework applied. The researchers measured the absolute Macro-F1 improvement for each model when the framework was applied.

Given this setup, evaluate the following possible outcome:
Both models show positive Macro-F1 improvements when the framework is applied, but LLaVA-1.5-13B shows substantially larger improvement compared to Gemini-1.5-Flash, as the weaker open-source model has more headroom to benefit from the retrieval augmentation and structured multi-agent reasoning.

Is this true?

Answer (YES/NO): YES